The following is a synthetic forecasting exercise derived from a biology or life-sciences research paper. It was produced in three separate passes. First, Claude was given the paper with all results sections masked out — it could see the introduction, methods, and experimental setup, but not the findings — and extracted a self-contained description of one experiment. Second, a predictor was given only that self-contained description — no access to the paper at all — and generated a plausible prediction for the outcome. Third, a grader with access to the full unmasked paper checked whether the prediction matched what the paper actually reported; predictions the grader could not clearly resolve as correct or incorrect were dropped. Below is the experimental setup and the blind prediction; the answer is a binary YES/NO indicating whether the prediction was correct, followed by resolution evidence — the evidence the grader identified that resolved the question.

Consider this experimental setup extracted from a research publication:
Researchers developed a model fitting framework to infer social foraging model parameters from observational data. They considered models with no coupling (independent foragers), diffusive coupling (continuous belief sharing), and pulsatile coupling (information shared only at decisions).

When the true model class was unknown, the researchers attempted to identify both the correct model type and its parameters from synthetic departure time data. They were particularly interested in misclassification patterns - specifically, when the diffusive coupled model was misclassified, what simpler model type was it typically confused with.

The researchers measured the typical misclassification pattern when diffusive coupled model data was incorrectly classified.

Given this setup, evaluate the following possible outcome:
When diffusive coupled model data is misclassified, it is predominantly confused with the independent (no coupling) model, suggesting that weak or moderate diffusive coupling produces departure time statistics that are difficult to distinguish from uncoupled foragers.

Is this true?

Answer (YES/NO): YES